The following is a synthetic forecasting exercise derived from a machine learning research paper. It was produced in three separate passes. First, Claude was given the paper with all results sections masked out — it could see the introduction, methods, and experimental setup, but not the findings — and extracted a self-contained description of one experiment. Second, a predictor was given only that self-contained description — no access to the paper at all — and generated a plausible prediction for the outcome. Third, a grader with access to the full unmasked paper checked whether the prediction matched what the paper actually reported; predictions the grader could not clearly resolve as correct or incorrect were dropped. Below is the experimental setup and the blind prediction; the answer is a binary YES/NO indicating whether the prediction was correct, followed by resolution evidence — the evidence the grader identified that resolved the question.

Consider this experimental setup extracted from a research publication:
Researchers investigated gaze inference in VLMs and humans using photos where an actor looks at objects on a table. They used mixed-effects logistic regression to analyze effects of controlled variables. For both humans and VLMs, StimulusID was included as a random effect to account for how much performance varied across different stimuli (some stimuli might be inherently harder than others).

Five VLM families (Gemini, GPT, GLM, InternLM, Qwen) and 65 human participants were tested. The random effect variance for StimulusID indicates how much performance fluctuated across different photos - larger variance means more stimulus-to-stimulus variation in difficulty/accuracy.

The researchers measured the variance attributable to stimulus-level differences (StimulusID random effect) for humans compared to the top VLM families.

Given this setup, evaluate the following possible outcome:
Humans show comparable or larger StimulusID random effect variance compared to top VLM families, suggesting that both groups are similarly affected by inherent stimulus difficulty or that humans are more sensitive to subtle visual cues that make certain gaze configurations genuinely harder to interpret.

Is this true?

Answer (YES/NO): NO